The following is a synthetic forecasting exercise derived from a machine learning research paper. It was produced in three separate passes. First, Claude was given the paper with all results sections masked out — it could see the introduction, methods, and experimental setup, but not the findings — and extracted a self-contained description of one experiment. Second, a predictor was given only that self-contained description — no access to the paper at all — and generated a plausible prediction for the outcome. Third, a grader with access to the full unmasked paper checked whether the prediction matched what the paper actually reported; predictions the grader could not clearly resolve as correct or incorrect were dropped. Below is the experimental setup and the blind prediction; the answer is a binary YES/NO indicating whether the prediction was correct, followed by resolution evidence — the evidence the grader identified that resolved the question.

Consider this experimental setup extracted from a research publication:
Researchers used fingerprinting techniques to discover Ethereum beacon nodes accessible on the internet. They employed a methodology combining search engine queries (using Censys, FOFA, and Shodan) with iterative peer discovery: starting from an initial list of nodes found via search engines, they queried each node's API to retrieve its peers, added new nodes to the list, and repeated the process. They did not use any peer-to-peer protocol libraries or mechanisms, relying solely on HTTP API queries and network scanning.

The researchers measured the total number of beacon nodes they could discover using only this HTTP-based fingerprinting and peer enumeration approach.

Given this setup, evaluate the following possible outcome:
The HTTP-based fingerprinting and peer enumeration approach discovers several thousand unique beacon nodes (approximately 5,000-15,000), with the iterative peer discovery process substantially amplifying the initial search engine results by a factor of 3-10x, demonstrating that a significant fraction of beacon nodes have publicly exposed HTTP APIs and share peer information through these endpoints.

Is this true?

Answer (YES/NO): NO